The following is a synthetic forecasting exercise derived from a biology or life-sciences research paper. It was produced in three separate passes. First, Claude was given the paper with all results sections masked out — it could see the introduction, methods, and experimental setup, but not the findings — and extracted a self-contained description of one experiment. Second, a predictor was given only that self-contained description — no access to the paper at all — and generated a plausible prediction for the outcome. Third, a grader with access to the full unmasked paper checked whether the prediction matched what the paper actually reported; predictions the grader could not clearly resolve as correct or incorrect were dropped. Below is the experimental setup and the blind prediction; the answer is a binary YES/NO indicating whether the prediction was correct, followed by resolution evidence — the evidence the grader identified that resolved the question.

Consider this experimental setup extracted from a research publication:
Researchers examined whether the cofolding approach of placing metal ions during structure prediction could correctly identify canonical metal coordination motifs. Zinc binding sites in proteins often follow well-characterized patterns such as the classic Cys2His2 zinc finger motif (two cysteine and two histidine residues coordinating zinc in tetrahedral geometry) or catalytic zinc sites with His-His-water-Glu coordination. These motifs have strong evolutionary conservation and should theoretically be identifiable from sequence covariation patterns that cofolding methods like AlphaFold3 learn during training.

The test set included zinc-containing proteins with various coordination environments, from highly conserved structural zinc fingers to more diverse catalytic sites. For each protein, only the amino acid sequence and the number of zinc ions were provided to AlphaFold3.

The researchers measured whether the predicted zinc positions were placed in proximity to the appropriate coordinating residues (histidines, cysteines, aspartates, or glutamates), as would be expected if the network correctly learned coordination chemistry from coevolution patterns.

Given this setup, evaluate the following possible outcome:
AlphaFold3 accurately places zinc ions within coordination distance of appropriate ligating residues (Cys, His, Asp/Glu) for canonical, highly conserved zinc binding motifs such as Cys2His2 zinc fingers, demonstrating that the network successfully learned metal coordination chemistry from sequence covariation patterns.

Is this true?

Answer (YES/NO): YES